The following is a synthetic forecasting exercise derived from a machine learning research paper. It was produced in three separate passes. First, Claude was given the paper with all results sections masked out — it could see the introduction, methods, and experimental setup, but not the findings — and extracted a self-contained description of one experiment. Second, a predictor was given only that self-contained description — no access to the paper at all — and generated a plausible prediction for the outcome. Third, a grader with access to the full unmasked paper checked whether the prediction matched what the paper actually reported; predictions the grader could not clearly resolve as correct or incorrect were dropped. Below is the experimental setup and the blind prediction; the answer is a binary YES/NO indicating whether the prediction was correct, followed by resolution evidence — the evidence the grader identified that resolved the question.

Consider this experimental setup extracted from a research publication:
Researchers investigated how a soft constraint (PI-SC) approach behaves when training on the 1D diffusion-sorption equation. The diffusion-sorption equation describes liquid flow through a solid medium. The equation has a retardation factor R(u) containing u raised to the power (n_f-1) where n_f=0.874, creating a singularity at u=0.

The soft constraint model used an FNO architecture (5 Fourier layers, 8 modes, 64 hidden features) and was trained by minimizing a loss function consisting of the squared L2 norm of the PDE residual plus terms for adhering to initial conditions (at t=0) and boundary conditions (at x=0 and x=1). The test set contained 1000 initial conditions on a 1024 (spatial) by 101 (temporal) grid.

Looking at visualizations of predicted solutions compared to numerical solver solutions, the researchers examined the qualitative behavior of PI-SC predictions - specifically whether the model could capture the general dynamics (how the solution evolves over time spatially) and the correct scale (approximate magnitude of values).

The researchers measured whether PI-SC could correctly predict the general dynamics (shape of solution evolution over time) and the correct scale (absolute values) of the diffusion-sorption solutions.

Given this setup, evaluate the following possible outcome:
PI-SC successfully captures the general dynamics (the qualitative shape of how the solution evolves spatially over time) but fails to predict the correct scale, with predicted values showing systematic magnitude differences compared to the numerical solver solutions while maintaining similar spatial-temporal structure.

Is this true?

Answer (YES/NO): NO